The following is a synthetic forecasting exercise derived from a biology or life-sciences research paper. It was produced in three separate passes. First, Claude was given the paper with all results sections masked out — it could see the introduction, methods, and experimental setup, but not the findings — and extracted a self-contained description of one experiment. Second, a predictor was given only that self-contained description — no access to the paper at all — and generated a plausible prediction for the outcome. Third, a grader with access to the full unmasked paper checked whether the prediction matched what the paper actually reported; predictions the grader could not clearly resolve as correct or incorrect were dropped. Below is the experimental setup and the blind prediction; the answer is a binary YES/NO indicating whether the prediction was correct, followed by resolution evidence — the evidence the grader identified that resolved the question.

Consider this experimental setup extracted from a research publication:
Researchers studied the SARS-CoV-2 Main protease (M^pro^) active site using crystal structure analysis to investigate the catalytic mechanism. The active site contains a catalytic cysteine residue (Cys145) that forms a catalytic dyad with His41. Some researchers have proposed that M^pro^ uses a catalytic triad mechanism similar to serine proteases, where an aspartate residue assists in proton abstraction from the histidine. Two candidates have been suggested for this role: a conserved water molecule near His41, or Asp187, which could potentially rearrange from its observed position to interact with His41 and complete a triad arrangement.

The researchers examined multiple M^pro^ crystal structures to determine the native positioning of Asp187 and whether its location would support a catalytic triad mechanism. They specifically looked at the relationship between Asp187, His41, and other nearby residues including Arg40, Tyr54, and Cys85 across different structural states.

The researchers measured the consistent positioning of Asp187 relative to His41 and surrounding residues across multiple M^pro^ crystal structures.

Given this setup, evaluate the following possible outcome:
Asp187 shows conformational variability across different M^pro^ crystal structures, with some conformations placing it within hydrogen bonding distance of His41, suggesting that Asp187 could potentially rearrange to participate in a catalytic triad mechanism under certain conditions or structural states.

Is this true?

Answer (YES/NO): NO